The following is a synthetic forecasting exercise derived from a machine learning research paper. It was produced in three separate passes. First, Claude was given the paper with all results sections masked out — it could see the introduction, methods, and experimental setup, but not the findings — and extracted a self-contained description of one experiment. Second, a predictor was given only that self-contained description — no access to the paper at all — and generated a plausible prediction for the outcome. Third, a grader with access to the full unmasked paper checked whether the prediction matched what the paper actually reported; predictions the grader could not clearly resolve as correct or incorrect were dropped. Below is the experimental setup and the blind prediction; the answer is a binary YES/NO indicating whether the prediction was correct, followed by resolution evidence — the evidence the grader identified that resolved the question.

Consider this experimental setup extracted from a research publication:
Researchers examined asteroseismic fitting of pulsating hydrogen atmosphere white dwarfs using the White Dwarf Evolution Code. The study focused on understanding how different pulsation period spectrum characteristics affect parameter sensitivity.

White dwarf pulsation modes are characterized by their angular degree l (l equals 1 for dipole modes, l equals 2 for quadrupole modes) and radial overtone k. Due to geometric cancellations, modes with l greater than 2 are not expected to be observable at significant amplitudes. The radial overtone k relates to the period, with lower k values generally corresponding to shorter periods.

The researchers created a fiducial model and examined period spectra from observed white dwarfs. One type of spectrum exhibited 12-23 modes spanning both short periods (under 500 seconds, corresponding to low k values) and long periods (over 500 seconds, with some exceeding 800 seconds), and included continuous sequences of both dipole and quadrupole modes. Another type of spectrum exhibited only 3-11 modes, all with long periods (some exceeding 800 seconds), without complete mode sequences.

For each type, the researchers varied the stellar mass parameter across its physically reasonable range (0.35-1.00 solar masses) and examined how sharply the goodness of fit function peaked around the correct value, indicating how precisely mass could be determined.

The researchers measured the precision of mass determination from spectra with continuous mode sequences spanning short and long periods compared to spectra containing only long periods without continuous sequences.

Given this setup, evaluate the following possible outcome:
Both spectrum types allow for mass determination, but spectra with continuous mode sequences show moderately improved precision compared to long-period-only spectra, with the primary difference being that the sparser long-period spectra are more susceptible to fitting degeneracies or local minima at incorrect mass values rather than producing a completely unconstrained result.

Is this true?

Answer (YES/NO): YES